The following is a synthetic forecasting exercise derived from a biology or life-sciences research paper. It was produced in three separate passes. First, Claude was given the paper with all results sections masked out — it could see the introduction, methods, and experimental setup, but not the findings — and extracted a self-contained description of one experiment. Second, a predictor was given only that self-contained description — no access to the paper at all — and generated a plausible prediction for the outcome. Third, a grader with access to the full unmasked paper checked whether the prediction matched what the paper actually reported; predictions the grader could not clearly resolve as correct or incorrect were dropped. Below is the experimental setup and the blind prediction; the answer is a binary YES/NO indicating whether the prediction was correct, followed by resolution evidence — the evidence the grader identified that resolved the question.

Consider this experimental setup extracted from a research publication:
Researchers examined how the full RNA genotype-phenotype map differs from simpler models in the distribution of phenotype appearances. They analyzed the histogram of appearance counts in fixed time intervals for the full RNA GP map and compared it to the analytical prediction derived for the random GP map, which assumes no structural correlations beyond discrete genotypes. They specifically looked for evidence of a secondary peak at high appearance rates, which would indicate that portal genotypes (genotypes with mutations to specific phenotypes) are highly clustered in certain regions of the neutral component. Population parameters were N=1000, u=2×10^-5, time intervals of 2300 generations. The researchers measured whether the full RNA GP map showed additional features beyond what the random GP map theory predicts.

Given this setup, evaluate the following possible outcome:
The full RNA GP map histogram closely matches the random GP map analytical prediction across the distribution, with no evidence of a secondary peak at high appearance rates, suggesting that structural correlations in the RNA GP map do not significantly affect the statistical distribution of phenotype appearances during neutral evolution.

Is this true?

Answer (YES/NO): NO